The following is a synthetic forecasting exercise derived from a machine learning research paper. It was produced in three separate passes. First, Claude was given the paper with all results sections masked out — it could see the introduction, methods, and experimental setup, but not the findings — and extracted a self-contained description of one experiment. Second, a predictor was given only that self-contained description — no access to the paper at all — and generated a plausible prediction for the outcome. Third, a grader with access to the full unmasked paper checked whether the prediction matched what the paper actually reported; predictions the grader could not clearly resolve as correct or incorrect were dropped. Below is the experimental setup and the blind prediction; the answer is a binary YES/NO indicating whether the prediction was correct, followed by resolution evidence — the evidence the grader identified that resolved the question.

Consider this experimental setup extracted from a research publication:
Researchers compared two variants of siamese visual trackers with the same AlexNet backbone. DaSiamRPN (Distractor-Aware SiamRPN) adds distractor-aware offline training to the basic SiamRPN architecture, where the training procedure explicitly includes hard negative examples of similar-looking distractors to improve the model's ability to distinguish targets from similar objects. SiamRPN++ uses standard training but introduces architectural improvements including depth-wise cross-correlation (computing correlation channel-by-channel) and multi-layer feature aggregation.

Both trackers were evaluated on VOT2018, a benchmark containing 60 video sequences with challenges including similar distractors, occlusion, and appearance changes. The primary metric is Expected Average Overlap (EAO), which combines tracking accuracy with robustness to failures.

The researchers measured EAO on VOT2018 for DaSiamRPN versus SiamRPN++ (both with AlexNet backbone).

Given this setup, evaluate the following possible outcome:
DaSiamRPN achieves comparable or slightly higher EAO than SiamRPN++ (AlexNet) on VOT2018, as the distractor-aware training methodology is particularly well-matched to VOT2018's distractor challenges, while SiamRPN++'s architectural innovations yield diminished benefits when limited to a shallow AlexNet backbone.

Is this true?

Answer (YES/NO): YES